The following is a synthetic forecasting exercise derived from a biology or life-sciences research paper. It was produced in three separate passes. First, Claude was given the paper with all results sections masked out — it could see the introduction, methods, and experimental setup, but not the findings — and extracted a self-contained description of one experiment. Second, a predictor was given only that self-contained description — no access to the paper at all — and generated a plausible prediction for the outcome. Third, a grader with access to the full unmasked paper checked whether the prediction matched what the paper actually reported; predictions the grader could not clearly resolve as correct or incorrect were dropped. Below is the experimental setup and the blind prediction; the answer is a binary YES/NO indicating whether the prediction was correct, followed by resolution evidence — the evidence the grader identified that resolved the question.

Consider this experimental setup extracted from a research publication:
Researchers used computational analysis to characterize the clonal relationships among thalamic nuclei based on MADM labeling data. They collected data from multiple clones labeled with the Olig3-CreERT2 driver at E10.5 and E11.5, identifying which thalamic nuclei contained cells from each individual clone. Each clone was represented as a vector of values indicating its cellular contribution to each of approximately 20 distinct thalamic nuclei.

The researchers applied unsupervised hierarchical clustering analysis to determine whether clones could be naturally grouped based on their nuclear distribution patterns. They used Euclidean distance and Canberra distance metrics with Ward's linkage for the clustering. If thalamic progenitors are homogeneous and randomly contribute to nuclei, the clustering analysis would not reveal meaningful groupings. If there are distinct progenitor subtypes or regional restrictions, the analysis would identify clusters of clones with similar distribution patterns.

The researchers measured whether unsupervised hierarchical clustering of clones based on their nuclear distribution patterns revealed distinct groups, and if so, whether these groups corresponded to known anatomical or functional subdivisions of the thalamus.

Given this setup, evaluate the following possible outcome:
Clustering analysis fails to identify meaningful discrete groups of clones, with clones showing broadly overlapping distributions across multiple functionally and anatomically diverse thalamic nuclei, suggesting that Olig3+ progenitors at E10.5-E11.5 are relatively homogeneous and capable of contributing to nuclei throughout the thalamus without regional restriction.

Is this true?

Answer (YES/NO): NO